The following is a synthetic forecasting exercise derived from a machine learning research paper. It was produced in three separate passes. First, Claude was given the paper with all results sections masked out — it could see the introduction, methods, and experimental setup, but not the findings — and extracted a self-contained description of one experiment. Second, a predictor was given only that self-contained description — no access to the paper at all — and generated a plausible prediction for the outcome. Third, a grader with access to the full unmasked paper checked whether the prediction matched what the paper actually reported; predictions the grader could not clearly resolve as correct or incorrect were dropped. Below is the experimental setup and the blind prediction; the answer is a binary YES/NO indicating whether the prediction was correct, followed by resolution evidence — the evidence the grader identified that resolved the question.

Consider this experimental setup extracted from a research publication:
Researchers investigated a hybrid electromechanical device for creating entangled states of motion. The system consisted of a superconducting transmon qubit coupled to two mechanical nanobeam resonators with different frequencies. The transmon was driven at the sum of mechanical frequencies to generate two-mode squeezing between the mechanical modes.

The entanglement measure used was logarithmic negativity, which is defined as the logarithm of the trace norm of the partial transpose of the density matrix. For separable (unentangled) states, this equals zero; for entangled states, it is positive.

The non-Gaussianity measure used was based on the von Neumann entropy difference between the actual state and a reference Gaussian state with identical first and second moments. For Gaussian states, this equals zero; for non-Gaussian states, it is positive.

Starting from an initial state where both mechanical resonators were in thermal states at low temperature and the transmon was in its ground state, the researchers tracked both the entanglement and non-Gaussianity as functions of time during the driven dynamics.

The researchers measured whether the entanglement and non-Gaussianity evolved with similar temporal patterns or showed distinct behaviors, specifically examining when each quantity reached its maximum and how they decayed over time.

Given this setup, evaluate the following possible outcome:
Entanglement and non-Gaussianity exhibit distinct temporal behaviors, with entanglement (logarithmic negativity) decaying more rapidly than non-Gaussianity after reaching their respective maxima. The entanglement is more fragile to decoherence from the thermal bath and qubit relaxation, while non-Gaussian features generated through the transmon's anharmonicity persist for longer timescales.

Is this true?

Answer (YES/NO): NO